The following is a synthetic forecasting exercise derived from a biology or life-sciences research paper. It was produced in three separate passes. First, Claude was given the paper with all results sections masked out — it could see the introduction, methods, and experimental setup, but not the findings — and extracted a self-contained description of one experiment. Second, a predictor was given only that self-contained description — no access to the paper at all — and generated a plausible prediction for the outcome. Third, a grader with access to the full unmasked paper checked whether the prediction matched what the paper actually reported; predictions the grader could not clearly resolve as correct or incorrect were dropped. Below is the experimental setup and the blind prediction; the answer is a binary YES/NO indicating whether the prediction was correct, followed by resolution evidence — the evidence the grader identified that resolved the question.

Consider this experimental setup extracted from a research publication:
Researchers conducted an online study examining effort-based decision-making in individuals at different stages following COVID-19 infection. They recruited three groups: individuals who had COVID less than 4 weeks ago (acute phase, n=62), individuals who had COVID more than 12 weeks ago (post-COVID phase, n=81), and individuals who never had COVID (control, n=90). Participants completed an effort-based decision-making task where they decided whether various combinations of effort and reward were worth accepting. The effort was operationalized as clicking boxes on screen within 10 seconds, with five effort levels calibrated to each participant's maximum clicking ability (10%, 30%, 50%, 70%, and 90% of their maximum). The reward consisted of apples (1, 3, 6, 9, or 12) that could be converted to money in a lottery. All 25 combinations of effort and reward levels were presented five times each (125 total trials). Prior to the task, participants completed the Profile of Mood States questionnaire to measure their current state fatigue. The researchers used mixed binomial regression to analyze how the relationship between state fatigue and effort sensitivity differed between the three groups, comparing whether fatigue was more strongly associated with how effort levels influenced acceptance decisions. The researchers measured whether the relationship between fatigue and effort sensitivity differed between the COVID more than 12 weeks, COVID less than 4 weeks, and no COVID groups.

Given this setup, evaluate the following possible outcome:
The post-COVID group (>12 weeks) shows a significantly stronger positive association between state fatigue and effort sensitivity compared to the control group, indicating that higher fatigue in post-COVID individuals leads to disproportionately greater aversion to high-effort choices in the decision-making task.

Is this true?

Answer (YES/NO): NO